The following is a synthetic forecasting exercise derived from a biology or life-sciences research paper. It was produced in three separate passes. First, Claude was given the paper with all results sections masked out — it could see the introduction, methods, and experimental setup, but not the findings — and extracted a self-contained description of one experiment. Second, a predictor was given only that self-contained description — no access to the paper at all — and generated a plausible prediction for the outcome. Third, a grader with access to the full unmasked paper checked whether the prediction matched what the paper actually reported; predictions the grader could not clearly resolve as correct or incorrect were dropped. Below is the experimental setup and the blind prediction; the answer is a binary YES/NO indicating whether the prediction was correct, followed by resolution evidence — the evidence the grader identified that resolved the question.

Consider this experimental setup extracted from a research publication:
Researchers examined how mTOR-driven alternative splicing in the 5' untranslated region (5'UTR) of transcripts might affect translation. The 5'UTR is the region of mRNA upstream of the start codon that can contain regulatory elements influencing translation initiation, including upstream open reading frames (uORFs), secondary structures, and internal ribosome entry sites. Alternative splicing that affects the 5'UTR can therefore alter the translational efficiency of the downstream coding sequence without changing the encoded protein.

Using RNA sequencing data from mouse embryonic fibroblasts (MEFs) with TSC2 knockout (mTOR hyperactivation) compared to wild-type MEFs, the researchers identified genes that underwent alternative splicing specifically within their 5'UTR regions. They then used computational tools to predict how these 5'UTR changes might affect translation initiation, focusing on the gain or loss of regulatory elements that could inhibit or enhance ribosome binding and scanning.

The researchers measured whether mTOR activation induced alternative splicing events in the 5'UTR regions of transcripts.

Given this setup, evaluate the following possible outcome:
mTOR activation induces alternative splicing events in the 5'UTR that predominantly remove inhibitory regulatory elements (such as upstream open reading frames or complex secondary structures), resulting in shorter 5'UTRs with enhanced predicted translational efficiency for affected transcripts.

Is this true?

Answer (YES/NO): NO